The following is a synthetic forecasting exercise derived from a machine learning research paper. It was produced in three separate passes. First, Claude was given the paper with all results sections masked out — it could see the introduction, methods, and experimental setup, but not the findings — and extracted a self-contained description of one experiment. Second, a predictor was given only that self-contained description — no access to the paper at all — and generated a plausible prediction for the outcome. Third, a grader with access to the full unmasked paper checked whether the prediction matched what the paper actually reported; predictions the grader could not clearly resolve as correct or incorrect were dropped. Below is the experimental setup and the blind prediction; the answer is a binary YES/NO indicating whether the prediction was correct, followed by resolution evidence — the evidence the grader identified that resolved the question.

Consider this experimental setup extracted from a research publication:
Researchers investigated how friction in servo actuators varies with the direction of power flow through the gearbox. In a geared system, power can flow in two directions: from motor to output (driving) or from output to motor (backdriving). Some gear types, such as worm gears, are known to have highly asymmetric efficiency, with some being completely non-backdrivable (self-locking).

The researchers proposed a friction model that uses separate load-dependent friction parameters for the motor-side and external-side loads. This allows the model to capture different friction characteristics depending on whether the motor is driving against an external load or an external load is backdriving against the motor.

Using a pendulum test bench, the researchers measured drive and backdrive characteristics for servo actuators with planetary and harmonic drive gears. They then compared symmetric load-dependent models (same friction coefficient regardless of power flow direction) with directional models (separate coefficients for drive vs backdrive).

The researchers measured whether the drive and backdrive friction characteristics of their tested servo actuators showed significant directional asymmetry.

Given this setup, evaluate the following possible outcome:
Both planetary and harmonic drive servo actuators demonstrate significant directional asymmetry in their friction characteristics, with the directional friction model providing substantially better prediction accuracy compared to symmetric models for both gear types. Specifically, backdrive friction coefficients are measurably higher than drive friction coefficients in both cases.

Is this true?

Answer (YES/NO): NO